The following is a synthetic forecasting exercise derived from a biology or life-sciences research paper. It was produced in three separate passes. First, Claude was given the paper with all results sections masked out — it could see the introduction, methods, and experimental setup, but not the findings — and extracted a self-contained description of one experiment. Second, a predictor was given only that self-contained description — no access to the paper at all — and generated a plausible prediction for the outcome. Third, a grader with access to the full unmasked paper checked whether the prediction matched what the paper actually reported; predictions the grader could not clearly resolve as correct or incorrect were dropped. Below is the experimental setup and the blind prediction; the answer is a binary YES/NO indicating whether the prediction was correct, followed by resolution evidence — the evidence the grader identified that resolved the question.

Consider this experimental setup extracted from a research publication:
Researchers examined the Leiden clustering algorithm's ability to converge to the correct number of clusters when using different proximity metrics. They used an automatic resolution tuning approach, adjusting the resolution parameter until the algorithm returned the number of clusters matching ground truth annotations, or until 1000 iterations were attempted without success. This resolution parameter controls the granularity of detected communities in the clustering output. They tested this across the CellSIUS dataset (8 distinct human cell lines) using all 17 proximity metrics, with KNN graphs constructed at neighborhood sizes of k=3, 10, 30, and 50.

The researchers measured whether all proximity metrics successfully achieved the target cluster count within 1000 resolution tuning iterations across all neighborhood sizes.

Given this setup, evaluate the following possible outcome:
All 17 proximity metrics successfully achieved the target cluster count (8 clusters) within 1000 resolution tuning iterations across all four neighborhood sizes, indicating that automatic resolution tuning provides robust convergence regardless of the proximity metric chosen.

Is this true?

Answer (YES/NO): NO